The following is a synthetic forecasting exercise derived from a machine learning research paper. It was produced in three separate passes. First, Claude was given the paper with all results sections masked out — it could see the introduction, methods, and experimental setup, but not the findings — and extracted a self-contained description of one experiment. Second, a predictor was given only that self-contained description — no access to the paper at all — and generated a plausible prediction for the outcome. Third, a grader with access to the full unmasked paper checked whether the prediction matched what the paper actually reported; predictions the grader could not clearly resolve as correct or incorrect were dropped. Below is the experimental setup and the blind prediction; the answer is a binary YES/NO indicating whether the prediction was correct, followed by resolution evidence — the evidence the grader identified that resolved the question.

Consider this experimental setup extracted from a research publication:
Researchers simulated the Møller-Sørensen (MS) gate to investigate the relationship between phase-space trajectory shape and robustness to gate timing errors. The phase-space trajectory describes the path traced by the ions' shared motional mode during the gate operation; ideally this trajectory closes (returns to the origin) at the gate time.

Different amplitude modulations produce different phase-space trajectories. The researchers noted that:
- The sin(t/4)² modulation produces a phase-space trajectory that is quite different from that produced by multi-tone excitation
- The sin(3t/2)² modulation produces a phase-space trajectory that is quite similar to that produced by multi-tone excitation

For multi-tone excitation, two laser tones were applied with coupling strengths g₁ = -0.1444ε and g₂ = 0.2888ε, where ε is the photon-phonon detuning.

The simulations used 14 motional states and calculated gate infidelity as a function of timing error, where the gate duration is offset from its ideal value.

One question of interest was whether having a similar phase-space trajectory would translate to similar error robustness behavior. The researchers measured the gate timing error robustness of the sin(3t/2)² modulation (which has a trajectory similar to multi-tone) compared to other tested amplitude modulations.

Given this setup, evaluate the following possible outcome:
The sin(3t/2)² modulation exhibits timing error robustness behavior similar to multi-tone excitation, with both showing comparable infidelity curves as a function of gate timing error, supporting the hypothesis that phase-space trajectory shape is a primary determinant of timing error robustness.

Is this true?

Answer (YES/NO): NO